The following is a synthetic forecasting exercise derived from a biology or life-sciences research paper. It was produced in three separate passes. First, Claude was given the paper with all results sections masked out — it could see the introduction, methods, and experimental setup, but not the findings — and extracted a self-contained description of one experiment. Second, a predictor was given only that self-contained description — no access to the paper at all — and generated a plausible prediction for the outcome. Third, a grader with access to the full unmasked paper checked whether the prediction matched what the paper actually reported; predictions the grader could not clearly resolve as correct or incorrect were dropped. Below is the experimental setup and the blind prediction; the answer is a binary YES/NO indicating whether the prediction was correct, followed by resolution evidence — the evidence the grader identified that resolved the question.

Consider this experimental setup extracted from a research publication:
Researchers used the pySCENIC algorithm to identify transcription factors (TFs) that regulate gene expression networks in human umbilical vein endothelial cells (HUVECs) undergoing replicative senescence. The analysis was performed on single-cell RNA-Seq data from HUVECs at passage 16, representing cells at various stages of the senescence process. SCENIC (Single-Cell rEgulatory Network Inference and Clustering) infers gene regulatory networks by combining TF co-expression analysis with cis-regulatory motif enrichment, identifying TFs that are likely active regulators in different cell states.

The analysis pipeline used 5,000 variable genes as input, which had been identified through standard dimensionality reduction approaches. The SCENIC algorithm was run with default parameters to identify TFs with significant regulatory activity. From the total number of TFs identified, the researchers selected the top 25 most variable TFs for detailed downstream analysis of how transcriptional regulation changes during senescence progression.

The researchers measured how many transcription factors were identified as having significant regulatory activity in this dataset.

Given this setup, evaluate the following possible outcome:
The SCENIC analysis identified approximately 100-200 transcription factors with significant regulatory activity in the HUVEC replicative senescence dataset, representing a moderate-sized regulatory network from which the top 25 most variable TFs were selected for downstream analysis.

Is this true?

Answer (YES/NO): YES